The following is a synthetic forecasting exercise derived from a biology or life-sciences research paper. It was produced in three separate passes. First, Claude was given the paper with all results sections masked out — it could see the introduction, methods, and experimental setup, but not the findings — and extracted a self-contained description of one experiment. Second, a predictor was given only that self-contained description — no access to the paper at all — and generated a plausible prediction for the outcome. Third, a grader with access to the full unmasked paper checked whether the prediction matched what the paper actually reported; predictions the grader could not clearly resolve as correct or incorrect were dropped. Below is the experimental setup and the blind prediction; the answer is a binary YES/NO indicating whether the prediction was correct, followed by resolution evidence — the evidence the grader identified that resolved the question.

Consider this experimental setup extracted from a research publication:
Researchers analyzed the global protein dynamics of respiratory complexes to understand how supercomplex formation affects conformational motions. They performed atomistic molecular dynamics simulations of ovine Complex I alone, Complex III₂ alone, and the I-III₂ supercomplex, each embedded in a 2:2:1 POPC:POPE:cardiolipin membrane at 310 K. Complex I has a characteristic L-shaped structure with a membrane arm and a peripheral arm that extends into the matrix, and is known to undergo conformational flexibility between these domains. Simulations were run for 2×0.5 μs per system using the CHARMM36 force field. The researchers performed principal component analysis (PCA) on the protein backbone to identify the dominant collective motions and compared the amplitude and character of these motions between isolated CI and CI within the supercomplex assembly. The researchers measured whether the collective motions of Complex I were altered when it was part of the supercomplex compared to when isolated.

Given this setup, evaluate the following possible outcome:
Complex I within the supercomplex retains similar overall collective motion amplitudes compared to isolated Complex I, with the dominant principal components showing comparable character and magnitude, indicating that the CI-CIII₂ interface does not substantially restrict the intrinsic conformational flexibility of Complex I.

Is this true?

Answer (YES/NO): NO